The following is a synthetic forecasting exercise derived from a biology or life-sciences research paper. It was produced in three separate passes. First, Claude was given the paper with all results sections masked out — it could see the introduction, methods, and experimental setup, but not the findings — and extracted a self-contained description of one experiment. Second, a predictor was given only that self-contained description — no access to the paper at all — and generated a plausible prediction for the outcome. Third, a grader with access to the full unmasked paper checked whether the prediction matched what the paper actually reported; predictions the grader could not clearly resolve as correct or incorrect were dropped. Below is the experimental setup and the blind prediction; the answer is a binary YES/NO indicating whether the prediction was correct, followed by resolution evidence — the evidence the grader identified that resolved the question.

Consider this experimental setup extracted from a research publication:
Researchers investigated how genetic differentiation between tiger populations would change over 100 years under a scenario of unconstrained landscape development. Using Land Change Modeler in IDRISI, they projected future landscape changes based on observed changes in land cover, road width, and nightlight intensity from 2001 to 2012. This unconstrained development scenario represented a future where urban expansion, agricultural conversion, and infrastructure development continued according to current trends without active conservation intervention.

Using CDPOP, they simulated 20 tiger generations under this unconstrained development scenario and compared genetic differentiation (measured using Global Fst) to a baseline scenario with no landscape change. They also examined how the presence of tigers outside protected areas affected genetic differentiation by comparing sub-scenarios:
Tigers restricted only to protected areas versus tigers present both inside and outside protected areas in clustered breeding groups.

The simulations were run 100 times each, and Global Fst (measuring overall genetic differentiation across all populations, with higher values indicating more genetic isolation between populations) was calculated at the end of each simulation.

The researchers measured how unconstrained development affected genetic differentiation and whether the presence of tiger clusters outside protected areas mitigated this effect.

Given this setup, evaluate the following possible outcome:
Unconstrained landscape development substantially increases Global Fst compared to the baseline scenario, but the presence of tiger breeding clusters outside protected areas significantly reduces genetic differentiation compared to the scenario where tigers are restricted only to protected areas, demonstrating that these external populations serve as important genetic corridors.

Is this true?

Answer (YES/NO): YES